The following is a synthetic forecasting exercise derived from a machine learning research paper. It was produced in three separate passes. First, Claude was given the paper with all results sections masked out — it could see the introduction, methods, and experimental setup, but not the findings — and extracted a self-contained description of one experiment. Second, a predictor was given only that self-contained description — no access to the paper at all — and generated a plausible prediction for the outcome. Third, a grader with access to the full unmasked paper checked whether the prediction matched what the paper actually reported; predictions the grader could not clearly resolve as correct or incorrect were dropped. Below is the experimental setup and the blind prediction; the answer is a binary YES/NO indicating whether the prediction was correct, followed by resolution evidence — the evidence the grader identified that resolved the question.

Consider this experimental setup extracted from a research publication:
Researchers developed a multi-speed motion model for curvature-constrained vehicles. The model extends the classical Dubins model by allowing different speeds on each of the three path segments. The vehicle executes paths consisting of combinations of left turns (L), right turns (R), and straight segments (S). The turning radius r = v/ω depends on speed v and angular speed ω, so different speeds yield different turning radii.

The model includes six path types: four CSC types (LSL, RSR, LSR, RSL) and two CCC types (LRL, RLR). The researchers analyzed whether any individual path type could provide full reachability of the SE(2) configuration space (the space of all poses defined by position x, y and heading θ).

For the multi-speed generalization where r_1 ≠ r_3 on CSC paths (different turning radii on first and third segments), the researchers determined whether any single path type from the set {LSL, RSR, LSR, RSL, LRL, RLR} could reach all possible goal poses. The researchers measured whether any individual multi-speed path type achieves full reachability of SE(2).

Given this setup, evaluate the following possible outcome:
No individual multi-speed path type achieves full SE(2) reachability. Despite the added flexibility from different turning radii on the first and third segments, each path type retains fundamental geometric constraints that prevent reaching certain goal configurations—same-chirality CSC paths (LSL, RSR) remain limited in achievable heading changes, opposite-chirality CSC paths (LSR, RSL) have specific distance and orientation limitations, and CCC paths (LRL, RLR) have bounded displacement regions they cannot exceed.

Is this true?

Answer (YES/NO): YES